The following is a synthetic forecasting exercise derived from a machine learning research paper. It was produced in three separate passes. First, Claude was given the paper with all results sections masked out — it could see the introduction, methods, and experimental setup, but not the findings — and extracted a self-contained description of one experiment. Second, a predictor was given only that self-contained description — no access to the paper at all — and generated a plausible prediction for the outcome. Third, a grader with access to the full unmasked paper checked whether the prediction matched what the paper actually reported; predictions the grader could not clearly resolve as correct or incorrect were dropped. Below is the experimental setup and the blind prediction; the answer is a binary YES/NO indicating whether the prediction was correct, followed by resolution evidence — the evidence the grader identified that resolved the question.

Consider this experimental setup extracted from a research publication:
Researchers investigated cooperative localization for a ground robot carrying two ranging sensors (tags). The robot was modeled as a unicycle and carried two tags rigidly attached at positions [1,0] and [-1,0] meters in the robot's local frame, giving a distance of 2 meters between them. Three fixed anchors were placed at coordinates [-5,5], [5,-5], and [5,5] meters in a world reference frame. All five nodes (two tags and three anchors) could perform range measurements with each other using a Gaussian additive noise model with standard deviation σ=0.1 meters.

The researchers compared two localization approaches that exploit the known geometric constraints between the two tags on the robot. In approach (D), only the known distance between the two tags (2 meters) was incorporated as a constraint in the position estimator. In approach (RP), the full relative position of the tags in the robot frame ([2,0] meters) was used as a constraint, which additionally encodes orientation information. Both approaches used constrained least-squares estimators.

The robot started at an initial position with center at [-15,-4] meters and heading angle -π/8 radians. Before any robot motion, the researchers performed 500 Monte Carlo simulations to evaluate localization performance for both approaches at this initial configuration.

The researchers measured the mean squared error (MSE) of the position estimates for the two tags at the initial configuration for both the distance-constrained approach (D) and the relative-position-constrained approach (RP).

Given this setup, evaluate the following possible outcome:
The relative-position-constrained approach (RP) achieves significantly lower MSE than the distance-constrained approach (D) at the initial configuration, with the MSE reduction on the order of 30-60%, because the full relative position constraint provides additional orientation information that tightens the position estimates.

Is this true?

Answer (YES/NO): YES